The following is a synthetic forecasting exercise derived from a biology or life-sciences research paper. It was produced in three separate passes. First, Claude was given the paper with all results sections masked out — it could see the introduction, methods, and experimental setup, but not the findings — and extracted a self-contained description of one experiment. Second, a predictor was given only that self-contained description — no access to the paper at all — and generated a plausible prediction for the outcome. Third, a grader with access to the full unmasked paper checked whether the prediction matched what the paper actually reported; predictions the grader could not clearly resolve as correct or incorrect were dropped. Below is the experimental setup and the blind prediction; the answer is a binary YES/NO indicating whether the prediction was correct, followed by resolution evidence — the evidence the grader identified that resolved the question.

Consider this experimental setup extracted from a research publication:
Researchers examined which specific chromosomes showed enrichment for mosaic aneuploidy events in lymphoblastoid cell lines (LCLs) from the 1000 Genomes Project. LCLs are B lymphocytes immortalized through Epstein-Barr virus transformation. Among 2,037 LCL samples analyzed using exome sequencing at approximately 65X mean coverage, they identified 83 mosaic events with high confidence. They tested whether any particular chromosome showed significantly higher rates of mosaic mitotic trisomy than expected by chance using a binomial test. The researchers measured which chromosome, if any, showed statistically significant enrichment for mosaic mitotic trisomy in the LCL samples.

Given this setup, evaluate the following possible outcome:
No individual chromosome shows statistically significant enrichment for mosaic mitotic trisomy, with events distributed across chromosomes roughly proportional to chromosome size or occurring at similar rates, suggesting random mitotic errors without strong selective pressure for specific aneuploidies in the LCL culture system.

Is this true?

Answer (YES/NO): NO